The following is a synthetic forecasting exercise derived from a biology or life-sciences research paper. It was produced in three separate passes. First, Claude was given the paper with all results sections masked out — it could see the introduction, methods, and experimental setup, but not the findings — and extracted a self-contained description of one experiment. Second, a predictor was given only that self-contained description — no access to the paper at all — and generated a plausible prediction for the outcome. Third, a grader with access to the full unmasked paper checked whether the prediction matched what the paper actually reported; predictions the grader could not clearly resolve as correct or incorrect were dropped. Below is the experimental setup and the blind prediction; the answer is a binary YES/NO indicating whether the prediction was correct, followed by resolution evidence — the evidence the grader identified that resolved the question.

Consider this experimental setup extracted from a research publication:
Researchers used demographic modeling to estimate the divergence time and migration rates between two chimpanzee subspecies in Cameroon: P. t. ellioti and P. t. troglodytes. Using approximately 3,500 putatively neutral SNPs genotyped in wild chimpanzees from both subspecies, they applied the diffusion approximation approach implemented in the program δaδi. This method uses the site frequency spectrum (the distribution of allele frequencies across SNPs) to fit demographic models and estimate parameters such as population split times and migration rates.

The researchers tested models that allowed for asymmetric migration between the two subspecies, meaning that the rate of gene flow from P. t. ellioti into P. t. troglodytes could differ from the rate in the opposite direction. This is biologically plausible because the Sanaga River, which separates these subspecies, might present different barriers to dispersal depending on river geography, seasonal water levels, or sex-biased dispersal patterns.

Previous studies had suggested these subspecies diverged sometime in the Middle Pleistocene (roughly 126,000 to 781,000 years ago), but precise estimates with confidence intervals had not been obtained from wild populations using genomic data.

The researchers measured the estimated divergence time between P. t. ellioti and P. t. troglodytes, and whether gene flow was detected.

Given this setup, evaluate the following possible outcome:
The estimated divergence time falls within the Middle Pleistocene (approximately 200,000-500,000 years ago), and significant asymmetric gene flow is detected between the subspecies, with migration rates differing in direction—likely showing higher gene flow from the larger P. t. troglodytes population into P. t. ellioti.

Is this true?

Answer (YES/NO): NO